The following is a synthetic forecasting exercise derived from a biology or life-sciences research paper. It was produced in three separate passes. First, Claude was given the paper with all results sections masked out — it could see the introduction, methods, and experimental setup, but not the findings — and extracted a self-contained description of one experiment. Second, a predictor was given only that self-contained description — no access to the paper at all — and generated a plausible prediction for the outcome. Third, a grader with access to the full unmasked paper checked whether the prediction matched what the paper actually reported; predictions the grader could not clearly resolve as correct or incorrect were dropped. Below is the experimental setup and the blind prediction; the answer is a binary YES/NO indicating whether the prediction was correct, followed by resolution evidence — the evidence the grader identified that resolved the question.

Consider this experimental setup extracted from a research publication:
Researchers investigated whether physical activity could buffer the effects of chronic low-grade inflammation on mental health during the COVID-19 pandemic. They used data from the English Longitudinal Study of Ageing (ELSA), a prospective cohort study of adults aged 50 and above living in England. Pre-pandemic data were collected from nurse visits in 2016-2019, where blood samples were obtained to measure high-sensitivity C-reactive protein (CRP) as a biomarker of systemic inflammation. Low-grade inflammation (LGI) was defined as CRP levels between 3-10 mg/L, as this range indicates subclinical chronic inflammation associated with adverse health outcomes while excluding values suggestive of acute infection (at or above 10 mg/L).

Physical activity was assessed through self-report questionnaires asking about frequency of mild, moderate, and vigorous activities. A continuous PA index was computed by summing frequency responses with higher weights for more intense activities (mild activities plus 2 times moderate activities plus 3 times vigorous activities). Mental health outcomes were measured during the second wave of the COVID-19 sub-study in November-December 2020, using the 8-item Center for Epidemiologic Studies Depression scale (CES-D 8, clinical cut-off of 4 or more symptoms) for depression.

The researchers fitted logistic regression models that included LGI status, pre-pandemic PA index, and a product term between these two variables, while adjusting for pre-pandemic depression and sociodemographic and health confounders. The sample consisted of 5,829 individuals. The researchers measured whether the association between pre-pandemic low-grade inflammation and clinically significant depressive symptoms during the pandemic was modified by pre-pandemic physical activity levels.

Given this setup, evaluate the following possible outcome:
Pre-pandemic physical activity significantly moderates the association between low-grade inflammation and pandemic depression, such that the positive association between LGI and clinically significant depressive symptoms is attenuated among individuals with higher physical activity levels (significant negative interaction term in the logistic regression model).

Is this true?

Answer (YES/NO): NO